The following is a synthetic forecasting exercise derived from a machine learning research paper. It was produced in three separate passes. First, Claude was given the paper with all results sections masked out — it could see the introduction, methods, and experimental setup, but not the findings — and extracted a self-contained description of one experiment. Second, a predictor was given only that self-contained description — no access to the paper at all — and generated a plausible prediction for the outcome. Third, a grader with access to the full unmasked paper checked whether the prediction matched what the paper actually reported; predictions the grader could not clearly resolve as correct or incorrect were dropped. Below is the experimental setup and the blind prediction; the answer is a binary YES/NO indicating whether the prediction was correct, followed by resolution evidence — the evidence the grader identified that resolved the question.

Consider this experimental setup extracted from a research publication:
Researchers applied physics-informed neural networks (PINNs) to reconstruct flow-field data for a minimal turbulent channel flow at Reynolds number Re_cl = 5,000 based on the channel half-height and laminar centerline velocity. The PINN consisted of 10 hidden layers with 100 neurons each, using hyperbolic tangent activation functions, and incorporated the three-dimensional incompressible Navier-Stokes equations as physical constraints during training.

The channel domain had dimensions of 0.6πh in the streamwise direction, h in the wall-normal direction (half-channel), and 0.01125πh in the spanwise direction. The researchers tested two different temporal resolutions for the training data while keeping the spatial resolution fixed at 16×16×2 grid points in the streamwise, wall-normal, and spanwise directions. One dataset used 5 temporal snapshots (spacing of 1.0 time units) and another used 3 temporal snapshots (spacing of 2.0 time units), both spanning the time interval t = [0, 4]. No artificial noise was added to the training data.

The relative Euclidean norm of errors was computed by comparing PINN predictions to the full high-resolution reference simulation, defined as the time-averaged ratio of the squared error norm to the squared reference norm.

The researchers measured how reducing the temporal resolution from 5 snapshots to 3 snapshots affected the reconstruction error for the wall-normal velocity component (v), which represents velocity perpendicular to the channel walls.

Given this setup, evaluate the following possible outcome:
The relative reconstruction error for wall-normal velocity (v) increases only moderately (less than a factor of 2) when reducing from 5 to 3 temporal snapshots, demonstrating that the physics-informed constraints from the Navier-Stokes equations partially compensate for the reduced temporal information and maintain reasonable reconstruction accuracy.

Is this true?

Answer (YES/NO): YES